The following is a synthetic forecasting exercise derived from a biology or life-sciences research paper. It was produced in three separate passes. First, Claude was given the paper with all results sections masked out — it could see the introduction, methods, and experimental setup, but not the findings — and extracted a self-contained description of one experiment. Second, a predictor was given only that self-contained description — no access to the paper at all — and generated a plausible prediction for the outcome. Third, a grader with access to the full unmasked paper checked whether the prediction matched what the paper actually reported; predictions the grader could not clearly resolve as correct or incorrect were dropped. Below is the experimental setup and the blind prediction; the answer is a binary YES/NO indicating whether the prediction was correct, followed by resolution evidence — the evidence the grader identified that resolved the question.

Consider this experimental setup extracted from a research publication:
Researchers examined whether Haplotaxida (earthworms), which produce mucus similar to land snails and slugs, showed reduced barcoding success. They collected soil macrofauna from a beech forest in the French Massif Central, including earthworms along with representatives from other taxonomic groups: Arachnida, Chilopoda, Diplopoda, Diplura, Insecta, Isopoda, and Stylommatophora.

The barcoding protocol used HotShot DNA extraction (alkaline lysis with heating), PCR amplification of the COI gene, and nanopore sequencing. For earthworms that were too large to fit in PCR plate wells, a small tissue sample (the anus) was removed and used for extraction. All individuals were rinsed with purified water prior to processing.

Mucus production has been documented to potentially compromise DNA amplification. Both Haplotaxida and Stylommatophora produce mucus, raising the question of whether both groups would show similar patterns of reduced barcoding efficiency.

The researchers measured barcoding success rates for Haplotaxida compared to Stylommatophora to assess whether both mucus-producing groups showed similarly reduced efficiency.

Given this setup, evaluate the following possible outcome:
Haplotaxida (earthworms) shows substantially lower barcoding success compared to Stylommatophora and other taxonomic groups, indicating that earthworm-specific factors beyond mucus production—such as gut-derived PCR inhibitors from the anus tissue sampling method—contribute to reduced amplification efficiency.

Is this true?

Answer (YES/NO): NO